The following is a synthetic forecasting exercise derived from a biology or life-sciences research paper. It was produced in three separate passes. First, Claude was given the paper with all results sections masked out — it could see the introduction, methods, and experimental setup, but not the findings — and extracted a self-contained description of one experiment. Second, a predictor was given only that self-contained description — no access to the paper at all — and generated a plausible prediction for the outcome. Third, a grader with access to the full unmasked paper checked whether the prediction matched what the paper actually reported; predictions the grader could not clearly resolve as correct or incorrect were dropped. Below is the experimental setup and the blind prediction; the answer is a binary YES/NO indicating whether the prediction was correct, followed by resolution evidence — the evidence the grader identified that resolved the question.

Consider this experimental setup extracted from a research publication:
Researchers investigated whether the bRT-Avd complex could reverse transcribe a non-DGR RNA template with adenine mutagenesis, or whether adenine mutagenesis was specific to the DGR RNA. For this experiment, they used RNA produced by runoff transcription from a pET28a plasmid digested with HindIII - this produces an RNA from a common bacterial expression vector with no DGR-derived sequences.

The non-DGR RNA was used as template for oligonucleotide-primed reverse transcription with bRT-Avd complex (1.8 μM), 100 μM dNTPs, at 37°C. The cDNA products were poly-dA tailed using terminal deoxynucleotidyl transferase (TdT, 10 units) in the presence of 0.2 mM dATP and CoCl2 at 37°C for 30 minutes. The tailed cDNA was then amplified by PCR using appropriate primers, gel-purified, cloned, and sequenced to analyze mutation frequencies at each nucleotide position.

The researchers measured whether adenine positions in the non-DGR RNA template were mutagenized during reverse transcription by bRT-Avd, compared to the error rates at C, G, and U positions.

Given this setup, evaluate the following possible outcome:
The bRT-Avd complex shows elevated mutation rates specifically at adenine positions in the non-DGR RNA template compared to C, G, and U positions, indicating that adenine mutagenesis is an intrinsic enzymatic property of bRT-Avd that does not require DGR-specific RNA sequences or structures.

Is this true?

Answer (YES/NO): YES